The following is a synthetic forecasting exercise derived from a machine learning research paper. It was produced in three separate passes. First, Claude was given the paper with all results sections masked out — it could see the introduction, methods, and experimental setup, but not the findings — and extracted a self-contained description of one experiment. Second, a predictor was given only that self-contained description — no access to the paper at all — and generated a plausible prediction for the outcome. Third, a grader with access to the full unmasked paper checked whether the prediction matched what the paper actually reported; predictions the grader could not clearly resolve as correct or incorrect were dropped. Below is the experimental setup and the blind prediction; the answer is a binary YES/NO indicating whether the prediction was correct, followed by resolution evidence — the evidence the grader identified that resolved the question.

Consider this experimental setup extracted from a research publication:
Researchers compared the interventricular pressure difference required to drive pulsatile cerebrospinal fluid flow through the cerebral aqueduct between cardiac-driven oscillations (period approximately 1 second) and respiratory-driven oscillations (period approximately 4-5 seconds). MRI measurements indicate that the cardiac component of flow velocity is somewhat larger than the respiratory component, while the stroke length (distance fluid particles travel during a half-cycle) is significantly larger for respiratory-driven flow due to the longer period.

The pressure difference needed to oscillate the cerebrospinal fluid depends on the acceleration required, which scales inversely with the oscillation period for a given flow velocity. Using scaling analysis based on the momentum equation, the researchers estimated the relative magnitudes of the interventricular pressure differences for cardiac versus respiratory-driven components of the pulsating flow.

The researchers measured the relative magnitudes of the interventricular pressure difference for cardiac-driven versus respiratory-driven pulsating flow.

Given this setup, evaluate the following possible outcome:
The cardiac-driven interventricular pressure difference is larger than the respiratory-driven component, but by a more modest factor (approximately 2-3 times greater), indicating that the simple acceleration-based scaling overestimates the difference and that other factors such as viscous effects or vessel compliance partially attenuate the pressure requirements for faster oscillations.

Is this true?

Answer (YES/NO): NO